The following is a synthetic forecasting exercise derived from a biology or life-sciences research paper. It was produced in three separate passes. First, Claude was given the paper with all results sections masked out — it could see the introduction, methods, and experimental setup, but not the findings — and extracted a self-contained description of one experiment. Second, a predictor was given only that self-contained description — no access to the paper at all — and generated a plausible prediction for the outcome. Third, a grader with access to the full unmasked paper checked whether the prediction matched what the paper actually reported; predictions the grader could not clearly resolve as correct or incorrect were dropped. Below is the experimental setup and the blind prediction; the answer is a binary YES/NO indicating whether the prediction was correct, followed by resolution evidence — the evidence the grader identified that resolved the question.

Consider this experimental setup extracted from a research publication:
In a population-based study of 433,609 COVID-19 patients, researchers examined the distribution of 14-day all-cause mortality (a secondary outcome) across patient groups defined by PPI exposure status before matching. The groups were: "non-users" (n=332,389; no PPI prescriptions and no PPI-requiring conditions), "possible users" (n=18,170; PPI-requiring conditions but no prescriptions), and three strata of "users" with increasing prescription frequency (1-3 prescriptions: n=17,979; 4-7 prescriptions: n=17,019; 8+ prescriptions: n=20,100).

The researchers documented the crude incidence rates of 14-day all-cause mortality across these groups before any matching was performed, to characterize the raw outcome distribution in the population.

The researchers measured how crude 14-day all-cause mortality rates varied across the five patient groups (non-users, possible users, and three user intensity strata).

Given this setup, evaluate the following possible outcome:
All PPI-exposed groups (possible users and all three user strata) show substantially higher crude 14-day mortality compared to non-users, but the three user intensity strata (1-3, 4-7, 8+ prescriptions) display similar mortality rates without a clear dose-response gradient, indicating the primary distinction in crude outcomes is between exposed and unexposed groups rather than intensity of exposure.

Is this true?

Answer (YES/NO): NO